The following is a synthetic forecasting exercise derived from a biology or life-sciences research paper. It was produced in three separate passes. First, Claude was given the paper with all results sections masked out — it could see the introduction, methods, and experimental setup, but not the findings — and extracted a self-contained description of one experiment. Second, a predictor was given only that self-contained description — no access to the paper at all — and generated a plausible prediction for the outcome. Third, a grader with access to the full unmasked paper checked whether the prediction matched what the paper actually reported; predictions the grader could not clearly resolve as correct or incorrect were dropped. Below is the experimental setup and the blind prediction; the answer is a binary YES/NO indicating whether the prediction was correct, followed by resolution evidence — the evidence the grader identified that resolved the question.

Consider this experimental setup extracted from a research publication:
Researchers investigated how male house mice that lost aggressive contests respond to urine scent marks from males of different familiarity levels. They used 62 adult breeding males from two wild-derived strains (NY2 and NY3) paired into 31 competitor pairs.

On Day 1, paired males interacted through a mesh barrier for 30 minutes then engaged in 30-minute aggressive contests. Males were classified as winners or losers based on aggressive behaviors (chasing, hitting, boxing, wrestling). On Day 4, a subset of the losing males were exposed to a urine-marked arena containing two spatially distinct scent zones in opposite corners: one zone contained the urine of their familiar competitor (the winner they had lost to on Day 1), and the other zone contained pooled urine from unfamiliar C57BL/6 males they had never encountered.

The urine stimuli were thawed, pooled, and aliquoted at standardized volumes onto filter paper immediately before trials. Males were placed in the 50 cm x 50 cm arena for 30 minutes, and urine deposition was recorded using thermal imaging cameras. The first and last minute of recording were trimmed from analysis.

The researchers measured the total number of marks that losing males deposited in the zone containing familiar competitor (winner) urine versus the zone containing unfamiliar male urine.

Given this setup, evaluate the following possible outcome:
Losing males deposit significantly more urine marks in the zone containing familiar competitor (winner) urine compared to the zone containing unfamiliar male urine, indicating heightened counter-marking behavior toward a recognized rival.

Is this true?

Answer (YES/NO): NO